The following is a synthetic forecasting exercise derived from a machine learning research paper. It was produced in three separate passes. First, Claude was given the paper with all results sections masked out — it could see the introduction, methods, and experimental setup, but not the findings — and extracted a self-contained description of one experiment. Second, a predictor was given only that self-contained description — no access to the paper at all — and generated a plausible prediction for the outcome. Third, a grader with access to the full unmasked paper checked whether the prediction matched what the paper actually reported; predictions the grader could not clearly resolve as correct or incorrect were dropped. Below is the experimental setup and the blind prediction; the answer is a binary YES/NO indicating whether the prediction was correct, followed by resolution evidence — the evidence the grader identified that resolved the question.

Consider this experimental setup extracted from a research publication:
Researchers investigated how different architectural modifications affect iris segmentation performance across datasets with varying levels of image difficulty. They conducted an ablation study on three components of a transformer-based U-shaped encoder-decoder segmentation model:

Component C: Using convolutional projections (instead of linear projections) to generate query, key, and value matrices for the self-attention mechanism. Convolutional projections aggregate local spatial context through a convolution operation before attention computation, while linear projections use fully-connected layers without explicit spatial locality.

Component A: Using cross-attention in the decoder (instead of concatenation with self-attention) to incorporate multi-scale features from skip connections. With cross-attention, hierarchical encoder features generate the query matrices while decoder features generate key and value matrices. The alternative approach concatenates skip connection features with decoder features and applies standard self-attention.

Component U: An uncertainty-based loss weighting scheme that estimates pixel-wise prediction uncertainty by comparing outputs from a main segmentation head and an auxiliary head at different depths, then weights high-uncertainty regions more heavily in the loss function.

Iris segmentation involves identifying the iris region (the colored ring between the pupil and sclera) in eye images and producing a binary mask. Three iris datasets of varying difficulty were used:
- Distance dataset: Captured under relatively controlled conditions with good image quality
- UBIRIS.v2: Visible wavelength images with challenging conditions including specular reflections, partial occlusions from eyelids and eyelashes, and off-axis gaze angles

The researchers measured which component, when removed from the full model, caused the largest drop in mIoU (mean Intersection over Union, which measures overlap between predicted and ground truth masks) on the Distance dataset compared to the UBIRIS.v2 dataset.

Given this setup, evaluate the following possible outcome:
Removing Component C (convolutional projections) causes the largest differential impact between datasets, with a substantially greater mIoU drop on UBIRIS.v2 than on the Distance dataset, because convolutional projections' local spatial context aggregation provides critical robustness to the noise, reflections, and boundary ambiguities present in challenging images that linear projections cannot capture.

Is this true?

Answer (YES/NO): NO